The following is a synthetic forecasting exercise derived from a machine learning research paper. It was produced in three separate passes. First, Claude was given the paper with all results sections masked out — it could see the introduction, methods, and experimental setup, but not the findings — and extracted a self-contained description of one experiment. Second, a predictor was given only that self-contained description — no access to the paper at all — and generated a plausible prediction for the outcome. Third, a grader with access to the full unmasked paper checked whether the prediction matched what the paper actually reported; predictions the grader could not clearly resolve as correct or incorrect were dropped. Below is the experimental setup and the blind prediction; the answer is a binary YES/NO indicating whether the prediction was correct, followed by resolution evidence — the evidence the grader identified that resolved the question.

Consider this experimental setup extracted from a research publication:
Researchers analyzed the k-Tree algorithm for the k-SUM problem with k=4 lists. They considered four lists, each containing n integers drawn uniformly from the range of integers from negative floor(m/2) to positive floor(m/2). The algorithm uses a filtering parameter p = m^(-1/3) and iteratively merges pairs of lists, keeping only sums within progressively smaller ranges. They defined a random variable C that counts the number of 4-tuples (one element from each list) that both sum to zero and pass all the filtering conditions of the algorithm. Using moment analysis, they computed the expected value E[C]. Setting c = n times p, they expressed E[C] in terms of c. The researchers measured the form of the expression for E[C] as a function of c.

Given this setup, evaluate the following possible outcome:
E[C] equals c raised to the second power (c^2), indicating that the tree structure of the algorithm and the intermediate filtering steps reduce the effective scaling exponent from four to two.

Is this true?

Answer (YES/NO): NO